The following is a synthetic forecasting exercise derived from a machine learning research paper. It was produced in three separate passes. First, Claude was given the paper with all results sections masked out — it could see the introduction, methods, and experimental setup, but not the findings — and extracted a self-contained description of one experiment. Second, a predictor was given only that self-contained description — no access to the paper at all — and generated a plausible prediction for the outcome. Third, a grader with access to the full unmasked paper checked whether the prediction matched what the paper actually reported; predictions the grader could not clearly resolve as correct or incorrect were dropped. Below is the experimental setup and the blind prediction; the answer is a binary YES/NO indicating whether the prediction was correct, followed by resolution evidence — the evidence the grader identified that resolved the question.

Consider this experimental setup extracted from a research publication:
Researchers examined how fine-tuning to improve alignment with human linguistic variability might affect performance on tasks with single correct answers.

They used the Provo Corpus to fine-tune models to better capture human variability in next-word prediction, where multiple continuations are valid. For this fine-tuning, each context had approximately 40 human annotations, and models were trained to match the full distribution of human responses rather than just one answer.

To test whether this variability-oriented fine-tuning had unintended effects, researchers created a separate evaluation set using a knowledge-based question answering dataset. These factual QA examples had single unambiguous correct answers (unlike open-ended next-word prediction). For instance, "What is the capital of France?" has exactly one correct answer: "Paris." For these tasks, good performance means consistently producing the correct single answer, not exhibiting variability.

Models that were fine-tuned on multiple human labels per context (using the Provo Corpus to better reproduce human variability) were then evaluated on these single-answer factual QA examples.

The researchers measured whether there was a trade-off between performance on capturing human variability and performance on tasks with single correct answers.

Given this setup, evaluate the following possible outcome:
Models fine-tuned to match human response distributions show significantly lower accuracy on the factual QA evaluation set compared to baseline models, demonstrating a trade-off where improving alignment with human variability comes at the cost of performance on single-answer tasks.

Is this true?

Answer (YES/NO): NO